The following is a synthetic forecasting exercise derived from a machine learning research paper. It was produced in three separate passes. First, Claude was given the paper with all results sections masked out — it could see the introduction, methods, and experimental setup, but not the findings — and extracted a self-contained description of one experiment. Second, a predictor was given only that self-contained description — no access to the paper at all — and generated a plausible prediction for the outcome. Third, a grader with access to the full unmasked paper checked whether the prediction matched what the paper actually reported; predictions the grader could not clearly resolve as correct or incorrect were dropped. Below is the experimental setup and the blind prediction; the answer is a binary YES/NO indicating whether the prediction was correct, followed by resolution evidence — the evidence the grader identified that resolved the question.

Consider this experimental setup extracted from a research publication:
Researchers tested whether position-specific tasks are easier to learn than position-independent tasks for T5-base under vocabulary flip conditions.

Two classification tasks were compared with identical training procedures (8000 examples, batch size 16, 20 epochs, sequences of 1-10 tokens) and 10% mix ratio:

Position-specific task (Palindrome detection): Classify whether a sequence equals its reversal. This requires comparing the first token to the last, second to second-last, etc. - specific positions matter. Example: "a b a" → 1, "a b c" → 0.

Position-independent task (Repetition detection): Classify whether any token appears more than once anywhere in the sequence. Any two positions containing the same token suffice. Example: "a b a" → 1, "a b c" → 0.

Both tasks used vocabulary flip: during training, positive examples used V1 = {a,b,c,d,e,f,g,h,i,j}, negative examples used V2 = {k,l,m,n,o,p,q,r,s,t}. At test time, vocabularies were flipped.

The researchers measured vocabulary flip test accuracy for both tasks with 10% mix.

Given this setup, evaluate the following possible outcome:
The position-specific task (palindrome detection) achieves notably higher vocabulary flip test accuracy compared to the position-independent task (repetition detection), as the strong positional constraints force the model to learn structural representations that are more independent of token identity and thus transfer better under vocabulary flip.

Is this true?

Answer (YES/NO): YES